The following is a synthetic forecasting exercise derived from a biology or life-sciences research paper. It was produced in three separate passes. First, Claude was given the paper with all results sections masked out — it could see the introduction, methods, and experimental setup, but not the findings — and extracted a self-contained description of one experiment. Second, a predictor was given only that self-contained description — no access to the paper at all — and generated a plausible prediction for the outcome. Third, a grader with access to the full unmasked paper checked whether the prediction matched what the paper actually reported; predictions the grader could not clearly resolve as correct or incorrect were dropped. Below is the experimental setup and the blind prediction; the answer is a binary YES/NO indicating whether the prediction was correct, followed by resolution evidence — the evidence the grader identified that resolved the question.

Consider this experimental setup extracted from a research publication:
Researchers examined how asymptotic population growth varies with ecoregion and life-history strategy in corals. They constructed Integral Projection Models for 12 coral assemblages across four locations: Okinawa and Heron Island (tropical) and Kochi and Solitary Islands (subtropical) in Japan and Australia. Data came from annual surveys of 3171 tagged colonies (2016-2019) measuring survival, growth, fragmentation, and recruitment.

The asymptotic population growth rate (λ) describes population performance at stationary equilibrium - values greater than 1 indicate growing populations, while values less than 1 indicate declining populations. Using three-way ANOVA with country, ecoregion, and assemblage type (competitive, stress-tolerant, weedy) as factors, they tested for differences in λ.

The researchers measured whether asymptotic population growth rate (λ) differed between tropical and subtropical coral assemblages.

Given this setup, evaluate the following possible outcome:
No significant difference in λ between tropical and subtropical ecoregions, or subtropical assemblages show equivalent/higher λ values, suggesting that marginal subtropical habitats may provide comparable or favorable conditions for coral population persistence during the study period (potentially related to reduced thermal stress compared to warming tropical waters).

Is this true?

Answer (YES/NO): NO